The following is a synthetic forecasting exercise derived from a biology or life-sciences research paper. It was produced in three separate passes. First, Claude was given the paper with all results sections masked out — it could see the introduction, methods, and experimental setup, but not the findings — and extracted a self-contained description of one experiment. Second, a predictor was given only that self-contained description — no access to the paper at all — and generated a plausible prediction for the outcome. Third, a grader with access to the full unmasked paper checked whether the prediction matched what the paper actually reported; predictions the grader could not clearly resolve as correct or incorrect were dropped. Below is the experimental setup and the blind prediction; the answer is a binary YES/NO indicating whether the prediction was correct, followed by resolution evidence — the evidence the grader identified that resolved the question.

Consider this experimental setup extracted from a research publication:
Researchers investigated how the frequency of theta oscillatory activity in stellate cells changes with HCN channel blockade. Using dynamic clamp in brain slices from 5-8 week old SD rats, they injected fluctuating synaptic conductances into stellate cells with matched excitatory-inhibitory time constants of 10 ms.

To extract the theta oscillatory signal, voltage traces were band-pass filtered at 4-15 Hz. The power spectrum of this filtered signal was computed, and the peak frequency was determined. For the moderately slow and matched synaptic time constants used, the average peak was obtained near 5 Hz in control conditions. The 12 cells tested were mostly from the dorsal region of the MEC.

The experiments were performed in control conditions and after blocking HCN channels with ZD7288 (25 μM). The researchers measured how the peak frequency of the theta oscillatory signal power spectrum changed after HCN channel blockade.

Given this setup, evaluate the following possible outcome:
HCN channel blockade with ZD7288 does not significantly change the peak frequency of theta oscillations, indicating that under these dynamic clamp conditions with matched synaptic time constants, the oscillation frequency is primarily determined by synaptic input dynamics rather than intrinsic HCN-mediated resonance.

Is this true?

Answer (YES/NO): NO